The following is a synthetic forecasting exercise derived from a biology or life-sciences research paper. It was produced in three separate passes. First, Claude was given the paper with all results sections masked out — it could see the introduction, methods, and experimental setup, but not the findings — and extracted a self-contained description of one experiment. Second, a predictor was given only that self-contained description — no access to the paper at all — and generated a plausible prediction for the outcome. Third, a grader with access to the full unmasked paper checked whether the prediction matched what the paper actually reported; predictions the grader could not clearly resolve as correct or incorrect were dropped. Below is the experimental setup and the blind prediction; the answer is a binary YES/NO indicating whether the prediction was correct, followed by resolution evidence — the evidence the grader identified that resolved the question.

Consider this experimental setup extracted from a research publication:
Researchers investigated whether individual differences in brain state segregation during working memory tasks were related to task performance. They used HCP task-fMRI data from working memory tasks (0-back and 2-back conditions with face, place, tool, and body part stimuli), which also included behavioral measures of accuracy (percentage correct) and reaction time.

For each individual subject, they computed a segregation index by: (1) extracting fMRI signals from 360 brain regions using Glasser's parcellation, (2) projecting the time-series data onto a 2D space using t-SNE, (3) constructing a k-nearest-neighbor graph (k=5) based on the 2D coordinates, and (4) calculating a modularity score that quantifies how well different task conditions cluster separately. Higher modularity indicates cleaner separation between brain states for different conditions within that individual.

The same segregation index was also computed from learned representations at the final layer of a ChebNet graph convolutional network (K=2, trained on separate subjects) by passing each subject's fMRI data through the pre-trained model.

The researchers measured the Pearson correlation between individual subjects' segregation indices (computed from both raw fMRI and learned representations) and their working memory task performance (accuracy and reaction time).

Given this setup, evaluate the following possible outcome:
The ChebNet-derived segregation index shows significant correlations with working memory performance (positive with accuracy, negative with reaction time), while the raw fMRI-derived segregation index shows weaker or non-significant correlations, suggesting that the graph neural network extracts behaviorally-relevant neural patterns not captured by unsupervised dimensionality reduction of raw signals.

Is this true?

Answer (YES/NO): YES